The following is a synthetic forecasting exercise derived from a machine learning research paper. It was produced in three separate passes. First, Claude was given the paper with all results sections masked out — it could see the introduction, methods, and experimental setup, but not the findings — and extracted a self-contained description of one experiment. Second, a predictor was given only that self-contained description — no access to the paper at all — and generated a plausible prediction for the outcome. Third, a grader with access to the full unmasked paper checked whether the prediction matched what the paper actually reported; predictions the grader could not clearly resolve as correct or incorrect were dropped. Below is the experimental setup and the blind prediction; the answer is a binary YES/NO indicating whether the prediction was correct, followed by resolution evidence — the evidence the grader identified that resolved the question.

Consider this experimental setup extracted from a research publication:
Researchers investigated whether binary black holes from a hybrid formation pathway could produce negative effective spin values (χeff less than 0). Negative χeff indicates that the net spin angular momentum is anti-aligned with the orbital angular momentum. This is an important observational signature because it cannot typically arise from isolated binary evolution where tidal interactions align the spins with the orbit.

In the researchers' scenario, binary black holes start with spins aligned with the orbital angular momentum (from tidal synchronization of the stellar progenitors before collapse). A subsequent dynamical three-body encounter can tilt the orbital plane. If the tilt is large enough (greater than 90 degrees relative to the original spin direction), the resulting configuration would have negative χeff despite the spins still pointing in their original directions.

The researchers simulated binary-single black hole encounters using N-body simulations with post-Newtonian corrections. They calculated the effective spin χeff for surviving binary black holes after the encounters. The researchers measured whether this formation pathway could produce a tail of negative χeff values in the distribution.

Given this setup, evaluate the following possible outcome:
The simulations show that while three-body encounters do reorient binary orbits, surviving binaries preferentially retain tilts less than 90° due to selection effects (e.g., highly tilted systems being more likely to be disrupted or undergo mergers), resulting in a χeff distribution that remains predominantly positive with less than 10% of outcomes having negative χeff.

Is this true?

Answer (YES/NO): NO